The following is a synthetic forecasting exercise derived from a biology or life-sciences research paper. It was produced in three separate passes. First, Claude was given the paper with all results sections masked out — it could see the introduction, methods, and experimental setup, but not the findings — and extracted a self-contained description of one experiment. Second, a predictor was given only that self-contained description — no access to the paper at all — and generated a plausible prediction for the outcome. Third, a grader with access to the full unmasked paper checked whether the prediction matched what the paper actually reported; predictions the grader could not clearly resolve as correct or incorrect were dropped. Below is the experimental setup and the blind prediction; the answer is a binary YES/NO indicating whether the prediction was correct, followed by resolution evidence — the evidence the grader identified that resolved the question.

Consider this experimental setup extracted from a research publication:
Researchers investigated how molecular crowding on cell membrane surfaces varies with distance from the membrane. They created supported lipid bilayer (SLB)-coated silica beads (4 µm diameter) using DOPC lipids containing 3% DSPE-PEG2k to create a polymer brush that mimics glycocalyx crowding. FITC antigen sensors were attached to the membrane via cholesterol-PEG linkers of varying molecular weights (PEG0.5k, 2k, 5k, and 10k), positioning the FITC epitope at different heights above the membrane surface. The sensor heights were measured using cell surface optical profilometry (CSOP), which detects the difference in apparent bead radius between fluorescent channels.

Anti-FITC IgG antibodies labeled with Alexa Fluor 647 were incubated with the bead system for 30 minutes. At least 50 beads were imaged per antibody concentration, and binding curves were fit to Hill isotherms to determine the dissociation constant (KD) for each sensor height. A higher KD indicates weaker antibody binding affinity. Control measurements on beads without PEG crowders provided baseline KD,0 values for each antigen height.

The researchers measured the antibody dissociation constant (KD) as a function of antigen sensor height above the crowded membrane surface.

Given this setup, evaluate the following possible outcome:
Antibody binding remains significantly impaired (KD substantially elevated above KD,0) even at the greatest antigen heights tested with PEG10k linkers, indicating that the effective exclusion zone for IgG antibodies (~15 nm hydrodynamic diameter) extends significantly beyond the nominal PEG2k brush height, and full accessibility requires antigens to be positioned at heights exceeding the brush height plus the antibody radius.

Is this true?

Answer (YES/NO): NO